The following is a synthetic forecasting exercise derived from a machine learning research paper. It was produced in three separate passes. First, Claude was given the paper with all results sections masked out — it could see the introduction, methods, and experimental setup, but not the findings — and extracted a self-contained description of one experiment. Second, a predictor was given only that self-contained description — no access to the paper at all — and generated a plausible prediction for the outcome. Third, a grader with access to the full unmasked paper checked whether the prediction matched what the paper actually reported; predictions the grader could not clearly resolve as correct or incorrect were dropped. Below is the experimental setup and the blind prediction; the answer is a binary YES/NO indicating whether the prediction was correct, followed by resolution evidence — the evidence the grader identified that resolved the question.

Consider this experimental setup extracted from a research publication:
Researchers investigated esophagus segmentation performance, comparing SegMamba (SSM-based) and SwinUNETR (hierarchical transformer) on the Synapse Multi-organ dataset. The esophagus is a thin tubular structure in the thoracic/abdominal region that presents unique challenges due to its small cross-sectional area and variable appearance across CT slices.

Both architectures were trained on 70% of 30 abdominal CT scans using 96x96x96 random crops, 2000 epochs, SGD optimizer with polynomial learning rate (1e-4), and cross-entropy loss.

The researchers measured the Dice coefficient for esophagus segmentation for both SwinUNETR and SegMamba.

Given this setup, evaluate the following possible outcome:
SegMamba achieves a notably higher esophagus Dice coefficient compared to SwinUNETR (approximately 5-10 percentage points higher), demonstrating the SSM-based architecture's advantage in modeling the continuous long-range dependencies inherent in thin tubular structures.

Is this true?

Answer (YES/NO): NO